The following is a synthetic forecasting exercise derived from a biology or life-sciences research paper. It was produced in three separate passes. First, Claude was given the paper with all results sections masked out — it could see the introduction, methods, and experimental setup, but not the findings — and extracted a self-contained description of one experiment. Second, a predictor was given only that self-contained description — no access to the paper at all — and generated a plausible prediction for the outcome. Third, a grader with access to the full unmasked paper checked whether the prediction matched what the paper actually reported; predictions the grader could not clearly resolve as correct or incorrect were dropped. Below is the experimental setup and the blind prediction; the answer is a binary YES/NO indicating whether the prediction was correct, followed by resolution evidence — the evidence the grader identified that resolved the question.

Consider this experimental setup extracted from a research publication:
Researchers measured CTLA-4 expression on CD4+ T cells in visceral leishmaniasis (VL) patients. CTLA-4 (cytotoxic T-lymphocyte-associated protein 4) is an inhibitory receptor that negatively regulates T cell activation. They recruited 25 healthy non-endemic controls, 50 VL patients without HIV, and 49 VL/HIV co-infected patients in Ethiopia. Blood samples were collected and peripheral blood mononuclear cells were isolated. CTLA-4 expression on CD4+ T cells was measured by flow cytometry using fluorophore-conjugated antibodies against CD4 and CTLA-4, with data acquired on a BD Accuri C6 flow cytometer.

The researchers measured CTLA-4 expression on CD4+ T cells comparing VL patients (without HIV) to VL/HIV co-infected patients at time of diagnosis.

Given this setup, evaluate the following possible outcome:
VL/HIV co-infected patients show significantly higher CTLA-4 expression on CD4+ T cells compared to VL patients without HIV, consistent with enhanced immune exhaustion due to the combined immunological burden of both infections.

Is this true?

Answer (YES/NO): NO